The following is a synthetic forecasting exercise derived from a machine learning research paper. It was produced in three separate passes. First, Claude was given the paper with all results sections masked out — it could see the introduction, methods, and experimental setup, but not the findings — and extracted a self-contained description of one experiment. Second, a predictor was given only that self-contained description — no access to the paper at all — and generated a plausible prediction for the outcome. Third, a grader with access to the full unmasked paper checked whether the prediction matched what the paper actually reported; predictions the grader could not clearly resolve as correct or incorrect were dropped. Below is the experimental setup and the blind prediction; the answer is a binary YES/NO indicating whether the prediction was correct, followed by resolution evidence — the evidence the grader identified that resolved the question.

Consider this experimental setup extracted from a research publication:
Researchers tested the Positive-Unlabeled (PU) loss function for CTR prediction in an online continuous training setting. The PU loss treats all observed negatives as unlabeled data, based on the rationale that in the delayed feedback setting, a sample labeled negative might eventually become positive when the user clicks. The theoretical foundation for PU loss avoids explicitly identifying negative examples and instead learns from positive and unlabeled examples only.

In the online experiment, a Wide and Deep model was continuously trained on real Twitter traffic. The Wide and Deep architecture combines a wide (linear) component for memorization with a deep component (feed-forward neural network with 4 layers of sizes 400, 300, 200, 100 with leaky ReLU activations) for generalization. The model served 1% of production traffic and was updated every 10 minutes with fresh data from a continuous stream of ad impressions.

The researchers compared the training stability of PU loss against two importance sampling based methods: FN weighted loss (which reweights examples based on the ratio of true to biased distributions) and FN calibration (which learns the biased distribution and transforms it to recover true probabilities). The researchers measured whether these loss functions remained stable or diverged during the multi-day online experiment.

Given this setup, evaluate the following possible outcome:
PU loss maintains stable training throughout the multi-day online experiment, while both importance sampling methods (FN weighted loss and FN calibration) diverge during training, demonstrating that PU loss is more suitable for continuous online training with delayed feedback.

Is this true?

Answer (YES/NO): NO